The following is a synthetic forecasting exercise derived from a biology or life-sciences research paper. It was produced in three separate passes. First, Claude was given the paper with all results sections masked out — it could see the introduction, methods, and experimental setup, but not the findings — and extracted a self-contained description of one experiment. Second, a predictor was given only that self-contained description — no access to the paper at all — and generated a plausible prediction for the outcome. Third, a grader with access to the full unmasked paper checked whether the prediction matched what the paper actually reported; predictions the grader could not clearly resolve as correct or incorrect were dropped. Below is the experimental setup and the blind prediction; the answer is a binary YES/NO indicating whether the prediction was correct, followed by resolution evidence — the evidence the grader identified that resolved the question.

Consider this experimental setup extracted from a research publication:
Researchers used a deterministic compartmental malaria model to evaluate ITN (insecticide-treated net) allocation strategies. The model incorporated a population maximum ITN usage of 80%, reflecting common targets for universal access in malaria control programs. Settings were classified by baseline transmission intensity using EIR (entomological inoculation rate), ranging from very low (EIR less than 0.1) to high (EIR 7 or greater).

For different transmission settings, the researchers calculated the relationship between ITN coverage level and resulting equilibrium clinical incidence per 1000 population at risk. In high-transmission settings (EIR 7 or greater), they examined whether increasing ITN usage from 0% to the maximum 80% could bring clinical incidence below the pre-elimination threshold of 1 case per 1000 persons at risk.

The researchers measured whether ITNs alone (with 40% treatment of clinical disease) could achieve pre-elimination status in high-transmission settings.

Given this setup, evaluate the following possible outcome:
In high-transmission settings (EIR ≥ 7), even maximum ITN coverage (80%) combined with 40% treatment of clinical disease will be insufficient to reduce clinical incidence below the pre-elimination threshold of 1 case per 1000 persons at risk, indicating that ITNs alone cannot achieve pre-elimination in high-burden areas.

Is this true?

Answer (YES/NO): YES